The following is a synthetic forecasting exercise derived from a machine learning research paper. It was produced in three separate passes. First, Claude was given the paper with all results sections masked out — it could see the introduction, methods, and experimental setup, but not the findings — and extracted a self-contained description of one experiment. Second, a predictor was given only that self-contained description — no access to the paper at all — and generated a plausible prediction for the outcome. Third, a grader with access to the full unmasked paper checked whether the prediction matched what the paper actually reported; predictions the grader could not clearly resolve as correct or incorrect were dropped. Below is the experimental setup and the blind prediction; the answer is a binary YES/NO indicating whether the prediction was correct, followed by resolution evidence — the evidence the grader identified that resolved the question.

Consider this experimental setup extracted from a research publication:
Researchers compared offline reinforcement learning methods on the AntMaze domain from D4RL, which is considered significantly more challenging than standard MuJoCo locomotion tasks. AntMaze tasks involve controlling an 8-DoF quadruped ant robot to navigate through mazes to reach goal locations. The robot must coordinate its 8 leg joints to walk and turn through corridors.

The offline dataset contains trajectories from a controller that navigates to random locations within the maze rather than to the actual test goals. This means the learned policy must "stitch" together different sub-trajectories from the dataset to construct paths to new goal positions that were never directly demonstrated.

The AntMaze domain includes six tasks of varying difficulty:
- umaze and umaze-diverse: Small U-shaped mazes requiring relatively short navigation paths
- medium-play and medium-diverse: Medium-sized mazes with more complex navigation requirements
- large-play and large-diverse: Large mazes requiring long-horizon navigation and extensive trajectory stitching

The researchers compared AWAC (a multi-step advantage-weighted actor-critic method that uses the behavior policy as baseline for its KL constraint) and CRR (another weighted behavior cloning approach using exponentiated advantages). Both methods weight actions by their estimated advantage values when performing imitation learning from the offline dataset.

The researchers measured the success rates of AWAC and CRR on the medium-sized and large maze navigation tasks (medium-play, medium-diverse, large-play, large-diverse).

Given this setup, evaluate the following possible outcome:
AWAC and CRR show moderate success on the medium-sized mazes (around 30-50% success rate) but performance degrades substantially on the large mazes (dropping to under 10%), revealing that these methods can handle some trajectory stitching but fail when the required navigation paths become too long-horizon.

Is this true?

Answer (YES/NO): NO